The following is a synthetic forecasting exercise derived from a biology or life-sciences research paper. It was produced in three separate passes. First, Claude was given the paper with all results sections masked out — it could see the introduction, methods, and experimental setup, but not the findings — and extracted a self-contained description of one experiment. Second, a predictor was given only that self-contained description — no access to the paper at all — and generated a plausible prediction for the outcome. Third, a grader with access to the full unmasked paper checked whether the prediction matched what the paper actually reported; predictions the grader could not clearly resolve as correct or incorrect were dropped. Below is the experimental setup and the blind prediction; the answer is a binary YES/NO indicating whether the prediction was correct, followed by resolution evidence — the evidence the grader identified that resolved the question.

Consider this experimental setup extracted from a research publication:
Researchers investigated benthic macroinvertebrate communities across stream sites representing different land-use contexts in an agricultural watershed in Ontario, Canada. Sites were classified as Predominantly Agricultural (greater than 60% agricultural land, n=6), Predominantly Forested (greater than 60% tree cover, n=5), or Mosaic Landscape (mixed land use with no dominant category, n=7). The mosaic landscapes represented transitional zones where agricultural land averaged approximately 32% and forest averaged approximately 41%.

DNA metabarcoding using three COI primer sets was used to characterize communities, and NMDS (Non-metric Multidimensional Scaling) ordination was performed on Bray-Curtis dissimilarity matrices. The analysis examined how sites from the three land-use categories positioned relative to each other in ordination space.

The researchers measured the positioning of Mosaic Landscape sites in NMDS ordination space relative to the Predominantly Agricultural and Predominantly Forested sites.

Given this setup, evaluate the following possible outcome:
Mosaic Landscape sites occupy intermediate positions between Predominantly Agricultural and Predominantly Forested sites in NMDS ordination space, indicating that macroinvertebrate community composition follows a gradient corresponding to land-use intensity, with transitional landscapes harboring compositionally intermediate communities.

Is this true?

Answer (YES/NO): YES